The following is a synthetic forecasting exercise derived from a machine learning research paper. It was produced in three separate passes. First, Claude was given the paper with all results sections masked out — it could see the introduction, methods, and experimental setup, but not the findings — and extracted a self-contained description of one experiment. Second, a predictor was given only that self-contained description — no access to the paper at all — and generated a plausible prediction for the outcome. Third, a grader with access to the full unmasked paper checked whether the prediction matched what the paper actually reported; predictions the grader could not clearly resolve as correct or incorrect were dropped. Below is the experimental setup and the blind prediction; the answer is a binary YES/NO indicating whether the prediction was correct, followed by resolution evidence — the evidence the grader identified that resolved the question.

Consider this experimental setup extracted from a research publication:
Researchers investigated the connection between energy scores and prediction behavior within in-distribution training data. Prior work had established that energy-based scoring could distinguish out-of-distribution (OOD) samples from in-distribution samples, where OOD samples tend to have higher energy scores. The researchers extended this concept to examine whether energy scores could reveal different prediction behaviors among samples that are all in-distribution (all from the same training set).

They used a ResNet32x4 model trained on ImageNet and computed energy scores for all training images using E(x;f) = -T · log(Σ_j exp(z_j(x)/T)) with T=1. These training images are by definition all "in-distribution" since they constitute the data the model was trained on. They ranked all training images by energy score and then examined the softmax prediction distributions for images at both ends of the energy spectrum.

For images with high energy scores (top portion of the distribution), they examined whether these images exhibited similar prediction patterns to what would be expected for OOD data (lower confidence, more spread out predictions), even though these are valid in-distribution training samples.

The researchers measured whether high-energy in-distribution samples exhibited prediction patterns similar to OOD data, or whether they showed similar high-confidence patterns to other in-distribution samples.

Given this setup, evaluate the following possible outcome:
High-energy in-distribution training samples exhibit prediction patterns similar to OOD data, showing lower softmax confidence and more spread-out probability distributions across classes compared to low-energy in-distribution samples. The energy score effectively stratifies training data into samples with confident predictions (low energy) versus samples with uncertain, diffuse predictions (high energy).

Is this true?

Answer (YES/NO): YES